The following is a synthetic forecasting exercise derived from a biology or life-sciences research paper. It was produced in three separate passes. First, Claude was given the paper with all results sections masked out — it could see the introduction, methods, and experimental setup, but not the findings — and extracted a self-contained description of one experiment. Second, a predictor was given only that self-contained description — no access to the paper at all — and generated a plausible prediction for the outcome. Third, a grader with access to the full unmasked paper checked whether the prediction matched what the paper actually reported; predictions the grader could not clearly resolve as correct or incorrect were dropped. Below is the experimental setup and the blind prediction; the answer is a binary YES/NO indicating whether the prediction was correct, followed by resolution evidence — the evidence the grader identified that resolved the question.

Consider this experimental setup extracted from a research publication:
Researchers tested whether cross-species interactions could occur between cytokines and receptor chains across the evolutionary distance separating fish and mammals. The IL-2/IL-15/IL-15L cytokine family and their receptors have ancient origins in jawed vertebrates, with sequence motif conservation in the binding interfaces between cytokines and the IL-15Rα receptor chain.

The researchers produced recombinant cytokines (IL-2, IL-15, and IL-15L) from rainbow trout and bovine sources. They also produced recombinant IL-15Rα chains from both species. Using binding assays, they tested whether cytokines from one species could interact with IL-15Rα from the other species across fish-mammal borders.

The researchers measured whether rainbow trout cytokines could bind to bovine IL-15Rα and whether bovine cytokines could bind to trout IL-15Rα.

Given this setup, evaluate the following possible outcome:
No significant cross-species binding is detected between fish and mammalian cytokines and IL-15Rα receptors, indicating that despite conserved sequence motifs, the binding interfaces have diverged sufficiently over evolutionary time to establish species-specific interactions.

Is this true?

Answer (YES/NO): NO